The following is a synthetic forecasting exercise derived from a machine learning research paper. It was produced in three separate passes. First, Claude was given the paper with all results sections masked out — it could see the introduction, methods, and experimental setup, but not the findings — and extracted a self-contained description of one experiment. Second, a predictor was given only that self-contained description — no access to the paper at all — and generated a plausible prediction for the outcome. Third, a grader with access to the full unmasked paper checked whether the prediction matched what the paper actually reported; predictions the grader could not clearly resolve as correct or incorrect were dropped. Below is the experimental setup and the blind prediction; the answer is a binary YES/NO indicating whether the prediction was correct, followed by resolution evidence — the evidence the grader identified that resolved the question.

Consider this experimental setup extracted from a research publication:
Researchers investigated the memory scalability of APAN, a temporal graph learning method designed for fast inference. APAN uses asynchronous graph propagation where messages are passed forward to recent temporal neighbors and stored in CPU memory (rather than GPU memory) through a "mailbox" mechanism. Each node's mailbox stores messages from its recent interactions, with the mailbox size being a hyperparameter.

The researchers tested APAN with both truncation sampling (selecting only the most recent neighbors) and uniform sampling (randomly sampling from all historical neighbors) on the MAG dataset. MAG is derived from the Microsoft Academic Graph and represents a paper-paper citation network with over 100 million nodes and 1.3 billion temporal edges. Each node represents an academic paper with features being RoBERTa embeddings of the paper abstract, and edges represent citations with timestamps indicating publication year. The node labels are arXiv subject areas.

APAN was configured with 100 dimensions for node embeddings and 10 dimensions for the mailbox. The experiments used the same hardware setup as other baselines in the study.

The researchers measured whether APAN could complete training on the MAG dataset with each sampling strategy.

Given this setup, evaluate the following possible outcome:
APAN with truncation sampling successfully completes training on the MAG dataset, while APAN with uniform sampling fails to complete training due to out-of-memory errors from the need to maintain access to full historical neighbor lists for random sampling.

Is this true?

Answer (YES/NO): NO